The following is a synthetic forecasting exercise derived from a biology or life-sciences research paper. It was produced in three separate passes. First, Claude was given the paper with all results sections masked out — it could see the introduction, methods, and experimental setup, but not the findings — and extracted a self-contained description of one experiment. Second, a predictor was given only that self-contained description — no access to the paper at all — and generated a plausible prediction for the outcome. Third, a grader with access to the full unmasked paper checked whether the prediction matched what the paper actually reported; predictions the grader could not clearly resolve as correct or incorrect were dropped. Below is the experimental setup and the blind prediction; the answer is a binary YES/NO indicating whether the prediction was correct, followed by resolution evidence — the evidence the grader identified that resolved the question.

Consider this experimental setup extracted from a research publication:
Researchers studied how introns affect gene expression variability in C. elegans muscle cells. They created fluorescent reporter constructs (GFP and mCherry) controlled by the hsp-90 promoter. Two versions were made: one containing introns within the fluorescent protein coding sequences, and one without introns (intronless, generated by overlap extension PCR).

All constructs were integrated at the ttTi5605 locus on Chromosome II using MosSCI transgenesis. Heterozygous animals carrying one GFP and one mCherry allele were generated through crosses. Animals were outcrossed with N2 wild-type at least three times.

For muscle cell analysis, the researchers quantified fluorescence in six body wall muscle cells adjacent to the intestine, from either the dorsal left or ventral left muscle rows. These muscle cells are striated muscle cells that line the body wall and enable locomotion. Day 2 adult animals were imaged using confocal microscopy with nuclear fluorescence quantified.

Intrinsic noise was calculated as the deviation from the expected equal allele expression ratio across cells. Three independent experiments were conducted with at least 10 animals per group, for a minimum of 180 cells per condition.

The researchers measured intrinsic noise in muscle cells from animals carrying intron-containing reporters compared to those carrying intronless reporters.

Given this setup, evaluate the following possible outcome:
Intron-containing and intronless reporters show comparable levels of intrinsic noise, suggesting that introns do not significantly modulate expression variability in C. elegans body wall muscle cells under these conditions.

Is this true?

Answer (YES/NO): NO